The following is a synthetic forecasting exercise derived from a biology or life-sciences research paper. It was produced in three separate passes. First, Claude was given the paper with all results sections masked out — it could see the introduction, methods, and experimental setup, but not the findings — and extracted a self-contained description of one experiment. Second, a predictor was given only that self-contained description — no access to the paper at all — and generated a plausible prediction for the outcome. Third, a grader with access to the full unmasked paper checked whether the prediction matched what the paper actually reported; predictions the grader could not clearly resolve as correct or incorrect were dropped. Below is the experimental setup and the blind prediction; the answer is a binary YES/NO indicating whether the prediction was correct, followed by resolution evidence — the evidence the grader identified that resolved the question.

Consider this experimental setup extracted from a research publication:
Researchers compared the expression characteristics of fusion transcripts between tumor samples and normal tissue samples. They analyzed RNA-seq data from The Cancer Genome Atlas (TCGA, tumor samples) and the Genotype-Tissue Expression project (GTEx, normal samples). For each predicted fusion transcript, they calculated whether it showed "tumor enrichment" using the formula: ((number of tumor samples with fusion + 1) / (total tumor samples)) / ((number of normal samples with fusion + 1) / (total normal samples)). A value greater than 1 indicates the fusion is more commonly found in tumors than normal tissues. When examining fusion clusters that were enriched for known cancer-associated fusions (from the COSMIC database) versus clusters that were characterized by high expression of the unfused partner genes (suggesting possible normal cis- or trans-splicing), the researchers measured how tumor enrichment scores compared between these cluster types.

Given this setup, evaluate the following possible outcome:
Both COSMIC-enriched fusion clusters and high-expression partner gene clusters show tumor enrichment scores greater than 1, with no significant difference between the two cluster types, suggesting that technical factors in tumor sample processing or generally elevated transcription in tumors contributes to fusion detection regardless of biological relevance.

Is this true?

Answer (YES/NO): NO